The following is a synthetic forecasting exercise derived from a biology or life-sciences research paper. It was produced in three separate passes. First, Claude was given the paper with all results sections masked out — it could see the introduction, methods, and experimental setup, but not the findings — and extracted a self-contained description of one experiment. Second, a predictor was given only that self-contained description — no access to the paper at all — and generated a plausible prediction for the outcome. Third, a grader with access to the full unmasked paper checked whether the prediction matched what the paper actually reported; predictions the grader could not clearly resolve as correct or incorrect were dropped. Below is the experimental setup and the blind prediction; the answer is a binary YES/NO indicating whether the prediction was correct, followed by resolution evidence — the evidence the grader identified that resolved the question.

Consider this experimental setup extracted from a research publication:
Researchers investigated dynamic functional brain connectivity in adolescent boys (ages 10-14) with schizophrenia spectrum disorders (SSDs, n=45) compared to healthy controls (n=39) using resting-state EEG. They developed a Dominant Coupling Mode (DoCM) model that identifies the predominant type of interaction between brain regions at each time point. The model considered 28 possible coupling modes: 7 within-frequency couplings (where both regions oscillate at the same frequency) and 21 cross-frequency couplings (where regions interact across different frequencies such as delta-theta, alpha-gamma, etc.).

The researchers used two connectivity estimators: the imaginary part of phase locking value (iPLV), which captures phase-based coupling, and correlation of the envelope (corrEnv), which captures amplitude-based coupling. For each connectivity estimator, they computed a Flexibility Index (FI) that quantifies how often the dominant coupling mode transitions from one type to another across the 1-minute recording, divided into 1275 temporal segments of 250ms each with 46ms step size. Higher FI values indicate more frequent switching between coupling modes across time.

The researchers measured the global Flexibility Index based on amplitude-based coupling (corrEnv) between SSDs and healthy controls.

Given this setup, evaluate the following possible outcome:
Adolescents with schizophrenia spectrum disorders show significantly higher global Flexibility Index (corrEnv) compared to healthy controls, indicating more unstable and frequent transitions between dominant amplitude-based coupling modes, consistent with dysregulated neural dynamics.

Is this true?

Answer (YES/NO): NO